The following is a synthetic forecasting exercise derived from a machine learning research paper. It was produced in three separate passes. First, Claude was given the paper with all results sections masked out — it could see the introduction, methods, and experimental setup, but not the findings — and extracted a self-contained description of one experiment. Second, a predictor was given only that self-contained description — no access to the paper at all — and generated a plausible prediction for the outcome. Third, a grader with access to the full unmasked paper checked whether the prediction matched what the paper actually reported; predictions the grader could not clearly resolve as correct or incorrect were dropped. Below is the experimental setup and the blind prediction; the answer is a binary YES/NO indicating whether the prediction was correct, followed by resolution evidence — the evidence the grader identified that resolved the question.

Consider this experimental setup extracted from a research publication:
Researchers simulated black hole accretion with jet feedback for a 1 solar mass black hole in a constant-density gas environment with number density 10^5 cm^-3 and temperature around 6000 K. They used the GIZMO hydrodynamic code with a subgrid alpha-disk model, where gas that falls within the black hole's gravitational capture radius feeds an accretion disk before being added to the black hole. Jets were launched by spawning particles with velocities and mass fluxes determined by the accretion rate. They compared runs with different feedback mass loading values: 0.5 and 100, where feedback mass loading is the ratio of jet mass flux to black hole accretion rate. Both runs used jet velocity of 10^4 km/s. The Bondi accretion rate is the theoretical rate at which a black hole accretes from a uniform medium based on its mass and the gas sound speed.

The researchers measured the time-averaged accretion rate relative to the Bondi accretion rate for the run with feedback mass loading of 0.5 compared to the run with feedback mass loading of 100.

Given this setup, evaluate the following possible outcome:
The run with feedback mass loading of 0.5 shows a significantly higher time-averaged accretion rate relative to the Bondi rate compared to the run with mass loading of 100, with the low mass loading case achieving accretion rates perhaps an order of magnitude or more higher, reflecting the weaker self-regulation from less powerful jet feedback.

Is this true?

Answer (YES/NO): YES